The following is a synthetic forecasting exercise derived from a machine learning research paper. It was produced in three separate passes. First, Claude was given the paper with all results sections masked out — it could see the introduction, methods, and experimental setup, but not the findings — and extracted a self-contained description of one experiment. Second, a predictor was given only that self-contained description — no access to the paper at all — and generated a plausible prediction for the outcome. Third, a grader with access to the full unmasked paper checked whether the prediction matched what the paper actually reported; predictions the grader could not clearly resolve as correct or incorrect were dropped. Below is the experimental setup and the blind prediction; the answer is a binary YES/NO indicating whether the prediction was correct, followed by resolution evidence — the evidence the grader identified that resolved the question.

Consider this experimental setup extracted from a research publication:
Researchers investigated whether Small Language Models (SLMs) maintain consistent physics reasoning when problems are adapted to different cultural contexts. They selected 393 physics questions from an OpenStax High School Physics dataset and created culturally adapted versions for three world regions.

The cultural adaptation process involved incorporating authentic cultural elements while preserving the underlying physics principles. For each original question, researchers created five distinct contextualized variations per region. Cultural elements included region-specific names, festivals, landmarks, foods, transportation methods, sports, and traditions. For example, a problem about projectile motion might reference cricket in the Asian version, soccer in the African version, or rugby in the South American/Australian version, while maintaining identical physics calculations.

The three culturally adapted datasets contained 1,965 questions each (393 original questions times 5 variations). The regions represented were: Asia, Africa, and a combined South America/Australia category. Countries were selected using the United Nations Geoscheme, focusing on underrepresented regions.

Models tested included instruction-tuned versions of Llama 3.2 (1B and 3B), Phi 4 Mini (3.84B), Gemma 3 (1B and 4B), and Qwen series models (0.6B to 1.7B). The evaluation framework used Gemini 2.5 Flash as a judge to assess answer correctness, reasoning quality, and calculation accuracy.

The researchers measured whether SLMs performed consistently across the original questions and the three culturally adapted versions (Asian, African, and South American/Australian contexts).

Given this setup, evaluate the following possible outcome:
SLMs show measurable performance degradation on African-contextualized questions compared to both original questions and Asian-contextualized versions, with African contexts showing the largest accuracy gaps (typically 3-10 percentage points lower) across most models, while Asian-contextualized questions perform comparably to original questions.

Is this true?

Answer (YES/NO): NO